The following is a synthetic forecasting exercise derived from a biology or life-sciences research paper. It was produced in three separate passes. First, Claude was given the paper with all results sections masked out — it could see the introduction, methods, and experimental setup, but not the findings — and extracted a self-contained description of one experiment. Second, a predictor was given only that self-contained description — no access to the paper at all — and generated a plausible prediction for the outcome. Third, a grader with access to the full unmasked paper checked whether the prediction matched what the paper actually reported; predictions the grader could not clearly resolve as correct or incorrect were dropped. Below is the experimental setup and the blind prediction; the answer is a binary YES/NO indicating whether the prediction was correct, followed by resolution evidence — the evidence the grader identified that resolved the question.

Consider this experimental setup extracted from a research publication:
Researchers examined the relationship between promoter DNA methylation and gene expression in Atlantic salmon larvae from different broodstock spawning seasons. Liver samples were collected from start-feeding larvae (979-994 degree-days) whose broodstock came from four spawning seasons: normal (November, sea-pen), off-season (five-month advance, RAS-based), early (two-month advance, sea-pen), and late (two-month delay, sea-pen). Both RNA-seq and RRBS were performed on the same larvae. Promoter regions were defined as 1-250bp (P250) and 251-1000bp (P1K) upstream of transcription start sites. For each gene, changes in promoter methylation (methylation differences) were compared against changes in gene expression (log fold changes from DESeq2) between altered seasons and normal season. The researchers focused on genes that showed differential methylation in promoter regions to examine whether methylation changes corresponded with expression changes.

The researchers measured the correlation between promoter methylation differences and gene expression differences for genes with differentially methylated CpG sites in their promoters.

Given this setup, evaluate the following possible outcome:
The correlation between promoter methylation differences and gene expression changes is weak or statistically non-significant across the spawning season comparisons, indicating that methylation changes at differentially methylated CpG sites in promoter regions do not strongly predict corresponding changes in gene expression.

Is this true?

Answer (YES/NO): YES